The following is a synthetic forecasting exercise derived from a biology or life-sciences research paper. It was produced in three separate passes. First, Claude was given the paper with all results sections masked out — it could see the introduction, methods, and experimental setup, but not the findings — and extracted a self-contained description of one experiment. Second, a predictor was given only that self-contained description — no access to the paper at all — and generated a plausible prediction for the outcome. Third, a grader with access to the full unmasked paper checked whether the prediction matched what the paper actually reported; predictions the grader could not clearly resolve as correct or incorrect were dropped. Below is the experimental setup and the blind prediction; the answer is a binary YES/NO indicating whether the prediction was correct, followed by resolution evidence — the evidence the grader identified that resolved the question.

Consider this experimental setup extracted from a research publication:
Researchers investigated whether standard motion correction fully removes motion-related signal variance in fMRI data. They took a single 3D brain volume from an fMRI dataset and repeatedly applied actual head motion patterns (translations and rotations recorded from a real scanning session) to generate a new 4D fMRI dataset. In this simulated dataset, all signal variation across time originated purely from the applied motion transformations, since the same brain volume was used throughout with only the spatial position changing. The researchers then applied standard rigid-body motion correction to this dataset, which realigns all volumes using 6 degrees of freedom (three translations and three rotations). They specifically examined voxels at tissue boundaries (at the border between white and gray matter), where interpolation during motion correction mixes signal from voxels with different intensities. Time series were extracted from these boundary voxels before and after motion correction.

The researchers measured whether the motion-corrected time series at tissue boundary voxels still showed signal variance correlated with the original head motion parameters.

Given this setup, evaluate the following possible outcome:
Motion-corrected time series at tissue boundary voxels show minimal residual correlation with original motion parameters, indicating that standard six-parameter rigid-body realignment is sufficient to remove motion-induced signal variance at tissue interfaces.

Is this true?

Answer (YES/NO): NO